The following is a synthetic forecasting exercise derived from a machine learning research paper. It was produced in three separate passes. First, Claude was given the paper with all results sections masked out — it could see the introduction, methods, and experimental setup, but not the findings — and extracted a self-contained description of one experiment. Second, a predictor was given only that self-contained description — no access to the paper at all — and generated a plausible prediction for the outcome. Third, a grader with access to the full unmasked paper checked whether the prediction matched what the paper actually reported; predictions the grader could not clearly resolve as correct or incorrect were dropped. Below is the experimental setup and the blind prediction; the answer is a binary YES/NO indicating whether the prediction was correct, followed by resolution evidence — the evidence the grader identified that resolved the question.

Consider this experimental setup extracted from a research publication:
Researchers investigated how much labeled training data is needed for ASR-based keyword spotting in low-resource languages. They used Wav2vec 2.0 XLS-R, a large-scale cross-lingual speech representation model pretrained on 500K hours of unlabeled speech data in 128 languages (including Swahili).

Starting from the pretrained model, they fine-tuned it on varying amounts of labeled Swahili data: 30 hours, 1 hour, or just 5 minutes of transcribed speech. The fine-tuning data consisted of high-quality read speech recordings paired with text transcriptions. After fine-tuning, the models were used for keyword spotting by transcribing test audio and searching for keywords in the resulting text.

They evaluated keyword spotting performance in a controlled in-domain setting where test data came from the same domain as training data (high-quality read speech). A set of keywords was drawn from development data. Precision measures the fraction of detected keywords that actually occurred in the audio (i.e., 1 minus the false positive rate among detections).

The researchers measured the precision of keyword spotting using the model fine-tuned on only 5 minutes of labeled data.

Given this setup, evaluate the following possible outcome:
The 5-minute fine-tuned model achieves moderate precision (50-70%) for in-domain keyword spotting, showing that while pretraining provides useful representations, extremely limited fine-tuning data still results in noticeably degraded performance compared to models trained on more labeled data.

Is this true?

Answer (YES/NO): NO